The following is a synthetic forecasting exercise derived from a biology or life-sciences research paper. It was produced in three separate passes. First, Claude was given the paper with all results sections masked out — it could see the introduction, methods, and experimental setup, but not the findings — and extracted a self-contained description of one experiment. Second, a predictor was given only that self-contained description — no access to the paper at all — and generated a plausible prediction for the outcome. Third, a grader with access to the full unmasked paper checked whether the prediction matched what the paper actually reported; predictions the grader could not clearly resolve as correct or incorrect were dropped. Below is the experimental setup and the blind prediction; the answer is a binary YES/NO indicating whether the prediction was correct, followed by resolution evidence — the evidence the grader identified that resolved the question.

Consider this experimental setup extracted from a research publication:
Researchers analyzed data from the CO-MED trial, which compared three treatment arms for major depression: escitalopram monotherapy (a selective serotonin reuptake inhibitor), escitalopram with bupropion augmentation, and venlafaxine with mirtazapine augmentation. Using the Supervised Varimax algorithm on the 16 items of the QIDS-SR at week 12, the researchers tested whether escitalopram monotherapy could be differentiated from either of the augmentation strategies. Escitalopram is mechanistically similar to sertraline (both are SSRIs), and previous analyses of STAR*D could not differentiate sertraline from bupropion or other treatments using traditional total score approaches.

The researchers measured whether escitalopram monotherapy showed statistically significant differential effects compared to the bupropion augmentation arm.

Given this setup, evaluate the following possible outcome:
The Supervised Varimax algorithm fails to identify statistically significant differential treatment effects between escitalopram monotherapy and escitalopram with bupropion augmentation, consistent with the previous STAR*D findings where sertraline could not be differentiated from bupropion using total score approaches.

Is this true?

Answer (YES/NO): YES